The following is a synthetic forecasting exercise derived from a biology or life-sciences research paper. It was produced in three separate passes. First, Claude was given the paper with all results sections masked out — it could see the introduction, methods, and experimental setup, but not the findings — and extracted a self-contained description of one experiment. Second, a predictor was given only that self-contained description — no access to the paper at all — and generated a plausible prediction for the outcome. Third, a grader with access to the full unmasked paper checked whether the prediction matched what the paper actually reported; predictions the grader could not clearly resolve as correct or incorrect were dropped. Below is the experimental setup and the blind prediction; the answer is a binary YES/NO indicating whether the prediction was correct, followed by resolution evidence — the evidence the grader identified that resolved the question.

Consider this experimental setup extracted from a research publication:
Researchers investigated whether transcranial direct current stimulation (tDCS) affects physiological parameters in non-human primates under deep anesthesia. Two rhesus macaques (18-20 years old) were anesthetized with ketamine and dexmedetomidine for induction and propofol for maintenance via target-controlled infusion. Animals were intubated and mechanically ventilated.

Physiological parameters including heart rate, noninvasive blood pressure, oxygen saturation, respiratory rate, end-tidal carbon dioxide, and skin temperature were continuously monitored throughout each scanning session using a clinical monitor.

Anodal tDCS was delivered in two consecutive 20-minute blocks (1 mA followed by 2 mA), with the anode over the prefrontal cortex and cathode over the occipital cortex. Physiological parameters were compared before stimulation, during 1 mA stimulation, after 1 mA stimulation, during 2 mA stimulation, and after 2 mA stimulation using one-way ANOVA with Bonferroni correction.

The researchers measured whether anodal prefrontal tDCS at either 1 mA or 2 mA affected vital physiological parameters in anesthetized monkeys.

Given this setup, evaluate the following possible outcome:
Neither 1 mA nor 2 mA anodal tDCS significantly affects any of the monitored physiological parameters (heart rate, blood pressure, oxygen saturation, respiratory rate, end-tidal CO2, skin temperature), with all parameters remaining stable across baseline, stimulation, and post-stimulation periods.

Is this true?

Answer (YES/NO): NO